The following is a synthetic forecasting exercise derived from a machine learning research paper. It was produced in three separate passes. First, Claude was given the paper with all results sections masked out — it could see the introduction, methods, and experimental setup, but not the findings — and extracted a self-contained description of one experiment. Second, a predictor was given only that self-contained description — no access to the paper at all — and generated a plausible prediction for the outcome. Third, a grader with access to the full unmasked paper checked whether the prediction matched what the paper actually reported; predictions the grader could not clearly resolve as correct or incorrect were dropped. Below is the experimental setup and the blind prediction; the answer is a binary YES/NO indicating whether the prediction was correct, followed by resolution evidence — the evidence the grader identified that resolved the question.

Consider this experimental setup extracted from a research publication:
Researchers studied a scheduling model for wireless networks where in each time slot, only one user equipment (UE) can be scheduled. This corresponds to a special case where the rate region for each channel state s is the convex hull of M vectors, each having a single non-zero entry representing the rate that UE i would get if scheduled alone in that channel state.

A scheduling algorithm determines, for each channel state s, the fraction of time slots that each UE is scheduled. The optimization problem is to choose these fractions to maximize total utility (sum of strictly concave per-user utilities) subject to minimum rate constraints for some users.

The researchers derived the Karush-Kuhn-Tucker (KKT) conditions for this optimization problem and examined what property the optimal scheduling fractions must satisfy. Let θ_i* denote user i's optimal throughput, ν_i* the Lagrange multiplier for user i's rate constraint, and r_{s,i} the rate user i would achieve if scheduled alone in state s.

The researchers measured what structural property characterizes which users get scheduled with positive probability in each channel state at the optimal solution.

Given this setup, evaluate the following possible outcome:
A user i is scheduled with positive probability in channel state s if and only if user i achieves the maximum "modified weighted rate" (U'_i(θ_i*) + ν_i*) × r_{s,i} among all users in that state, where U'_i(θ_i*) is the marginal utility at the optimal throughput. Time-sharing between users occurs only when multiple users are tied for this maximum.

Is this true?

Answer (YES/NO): YES